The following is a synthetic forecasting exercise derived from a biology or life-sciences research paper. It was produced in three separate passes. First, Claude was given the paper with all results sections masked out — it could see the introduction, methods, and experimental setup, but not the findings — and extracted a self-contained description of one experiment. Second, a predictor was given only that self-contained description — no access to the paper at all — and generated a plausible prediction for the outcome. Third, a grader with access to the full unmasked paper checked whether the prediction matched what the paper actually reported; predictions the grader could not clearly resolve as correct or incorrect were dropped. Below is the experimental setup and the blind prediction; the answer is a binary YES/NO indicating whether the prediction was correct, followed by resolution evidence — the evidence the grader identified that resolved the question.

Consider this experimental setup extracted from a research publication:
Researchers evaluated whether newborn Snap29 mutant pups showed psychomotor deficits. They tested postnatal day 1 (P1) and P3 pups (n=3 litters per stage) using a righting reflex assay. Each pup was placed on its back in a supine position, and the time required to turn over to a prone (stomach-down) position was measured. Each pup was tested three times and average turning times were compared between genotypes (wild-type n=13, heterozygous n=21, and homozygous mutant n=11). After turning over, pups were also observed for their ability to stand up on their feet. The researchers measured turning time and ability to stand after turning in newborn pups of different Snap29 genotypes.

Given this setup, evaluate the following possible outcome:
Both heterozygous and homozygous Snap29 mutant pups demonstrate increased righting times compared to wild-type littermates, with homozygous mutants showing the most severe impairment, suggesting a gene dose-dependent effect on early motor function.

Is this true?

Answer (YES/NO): NO